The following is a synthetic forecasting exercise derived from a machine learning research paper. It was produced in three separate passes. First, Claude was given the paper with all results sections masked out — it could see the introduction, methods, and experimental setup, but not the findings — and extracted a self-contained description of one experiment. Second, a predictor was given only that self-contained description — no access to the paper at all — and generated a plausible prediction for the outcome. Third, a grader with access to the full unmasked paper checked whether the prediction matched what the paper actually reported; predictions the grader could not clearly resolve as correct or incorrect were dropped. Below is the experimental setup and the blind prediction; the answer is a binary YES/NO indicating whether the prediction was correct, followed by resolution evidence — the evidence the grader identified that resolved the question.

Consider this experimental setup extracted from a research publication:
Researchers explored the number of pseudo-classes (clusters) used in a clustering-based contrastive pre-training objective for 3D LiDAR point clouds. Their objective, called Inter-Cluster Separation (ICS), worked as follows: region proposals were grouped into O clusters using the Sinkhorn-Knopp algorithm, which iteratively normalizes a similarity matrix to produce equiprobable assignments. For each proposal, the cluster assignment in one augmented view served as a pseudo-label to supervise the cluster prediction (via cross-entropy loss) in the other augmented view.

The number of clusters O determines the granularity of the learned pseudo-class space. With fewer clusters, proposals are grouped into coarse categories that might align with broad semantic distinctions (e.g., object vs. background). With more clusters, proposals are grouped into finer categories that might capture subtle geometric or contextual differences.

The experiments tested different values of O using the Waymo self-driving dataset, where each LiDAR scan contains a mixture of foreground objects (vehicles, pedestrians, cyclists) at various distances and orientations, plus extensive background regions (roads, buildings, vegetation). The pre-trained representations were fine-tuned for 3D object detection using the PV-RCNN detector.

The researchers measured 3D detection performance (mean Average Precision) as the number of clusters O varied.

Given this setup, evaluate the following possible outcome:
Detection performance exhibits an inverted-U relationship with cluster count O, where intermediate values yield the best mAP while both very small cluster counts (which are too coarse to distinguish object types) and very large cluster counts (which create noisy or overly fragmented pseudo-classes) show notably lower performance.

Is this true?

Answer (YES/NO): NO